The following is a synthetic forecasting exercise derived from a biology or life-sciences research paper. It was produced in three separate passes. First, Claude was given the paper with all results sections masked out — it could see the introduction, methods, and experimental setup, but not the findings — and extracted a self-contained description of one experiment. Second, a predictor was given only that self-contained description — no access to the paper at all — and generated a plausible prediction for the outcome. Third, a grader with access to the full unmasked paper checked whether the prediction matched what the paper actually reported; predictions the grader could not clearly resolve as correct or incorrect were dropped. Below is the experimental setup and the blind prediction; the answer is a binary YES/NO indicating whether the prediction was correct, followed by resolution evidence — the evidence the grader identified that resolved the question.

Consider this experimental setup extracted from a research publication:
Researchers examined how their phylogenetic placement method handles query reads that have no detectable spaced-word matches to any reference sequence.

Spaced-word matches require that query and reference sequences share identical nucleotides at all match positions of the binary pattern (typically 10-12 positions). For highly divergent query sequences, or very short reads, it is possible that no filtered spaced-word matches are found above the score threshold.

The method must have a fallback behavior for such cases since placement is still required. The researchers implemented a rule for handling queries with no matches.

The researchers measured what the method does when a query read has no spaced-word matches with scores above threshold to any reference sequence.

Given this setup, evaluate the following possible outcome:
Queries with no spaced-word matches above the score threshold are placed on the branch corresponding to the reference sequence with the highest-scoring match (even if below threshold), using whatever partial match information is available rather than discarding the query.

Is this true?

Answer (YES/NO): NO